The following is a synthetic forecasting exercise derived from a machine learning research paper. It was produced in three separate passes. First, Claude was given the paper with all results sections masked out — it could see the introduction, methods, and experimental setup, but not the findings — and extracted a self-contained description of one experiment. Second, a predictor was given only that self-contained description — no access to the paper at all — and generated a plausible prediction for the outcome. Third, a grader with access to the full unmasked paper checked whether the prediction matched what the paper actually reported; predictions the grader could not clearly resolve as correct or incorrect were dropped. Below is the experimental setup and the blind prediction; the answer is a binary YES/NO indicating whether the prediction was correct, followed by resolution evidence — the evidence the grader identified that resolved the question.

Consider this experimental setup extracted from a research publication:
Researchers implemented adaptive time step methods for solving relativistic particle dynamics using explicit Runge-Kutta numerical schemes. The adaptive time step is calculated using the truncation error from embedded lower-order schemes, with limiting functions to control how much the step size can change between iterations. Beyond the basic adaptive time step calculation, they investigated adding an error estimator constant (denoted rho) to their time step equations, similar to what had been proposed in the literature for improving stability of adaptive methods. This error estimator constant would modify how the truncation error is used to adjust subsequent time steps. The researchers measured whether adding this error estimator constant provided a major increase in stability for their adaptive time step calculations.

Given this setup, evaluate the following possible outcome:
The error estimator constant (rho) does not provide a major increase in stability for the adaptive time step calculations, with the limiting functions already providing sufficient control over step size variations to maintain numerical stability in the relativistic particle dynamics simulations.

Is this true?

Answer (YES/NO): YES